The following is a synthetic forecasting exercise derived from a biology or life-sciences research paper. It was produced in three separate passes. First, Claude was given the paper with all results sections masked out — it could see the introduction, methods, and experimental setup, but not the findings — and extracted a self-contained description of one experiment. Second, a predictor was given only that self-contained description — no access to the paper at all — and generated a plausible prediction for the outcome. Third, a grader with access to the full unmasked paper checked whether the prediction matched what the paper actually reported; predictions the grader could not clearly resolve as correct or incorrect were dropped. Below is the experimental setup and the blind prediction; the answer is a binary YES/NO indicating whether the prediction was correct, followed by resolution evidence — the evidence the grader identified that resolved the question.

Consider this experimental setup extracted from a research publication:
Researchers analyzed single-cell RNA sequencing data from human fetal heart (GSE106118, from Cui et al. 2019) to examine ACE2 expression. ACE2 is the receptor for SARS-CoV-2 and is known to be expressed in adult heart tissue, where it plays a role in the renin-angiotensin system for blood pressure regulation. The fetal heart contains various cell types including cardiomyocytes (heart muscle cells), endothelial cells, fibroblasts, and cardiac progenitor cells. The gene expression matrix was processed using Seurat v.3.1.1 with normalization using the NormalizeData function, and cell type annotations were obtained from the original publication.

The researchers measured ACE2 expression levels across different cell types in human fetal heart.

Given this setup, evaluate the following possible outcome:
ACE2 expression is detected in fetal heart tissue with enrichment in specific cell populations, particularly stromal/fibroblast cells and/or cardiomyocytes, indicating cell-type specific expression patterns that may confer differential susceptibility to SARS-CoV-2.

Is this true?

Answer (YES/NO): YES